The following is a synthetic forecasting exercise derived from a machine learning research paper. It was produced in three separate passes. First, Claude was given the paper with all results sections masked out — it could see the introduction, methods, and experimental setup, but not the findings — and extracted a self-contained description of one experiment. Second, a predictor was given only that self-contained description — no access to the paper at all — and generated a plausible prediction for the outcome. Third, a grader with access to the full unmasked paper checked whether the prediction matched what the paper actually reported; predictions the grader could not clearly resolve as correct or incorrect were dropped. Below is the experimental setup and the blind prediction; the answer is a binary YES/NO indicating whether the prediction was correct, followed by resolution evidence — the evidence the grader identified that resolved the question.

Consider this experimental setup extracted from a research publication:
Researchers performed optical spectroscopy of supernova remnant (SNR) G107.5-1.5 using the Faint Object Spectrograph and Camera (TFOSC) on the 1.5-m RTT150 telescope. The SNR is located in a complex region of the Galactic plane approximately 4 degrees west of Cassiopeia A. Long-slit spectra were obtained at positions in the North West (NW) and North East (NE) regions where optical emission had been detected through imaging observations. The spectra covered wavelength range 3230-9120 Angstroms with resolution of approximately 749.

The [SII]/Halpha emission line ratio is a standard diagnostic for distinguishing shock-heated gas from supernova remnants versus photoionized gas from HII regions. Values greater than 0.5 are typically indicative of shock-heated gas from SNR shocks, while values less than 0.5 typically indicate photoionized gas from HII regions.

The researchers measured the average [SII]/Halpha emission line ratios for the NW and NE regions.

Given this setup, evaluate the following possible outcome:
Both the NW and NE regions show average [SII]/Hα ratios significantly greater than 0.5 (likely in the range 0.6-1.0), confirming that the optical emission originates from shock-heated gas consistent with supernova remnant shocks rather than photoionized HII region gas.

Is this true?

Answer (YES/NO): NO